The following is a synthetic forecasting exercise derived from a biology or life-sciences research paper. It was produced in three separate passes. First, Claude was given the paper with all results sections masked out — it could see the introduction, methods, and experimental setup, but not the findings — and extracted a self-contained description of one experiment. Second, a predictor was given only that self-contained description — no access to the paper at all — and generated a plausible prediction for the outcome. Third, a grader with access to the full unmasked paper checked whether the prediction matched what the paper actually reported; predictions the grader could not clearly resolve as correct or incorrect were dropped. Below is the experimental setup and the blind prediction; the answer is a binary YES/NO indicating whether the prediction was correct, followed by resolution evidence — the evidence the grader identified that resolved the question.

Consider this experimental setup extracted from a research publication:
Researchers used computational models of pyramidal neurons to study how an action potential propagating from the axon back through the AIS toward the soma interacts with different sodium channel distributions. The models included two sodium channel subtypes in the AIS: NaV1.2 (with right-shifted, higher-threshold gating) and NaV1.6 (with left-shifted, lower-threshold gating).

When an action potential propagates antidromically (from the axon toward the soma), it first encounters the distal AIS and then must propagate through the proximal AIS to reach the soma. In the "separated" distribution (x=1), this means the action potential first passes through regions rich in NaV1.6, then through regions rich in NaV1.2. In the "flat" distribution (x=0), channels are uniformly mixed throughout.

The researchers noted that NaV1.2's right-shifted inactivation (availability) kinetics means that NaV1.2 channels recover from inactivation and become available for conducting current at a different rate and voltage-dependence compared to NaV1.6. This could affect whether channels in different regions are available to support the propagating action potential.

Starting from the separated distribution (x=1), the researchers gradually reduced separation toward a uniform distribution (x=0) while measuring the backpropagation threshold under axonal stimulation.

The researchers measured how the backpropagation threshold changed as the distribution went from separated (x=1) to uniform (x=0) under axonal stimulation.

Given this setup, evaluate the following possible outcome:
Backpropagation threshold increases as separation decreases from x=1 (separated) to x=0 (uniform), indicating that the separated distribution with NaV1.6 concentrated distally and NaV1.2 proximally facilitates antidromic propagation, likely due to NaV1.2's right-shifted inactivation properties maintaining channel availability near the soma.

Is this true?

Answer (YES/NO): YES